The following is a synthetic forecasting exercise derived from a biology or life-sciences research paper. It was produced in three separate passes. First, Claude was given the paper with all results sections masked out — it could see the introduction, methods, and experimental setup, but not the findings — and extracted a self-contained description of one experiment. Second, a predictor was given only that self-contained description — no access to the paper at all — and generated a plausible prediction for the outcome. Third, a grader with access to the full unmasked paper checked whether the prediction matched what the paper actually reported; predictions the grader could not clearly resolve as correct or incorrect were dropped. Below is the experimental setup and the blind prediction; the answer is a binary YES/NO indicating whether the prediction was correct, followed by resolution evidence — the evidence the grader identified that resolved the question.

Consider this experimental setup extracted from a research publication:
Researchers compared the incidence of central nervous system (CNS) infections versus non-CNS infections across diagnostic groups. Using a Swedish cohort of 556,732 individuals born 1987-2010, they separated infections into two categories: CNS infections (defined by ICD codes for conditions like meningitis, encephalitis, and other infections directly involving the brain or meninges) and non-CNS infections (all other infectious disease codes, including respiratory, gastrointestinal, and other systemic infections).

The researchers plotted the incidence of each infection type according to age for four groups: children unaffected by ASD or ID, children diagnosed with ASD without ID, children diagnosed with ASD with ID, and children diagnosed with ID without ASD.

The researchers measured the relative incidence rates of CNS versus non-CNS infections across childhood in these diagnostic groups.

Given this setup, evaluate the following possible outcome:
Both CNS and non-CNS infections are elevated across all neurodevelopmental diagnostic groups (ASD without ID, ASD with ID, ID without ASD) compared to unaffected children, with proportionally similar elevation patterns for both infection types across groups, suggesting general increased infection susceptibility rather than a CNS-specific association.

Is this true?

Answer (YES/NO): NO